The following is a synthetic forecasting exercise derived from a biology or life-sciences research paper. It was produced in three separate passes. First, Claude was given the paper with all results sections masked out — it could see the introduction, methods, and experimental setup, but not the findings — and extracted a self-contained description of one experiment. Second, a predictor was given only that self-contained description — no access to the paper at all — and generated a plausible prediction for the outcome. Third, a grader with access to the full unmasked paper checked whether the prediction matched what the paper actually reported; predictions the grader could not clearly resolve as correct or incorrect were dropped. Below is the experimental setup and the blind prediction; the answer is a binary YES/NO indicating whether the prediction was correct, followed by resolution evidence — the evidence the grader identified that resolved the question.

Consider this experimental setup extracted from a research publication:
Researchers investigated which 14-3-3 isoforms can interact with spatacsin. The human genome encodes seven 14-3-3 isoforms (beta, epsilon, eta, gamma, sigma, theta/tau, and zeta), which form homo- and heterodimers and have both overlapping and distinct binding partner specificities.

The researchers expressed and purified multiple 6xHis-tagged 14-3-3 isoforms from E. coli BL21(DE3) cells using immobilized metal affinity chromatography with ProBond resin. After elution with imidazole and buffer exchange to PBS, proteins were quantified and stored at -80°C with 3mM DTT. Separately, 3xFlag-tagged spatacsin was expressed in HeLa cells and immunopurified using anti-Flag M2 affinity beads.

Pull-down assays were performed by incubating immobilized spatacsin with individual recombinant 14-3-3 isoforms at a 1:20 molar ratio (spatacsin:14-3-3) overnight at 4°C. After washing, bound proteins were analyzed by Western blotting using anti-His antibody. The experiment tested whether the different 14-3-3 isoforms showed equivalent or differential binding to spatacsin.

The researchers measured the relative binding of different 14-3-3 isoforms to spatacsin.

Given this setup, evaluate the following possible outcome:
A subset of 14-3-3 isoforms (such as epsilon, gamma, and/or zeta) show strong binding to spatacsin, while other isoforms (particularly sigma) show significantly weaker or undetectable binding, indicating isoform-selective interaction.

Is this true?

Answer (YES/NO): NO